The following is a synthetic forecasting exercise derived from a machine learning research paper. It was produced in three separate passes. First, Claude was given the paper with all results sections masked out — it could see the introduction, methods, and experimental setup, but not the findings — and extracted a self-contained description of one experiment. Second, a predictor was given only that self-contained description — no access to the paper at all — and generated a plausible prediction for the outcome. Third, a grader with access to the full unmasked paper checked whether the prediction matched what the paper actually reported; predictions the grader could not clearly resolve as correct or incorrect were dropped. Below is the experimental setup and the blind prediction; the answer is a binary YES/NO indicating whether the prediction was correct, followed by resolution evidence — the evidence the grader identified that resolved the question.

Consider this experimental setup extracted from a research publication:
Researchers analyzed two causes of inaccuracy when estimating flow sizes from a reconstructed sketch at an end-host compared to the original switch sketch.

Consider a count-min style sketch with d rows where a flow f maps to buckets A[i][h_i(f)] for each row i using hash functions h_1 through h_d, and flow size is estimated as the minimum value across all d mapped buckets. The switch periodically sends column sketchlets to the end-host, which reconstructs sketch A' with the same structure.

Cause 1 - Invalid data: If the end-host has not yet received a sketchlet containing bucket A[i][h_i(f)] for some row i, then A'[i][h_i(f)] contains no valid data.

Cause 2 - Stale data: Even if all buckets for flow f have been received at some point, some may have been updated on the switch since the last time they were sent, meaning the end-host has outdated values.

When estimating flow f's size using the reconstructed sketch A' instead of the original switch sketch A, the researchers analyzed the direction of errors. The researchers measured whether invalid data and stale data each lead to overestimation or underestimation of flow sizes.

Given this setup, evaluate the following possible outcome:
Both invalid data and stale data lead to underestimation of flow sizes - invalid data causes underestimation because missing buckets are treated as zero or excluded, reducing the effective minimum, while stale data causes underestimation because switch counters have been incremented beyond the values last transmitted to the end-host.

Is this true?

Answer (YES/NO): NO